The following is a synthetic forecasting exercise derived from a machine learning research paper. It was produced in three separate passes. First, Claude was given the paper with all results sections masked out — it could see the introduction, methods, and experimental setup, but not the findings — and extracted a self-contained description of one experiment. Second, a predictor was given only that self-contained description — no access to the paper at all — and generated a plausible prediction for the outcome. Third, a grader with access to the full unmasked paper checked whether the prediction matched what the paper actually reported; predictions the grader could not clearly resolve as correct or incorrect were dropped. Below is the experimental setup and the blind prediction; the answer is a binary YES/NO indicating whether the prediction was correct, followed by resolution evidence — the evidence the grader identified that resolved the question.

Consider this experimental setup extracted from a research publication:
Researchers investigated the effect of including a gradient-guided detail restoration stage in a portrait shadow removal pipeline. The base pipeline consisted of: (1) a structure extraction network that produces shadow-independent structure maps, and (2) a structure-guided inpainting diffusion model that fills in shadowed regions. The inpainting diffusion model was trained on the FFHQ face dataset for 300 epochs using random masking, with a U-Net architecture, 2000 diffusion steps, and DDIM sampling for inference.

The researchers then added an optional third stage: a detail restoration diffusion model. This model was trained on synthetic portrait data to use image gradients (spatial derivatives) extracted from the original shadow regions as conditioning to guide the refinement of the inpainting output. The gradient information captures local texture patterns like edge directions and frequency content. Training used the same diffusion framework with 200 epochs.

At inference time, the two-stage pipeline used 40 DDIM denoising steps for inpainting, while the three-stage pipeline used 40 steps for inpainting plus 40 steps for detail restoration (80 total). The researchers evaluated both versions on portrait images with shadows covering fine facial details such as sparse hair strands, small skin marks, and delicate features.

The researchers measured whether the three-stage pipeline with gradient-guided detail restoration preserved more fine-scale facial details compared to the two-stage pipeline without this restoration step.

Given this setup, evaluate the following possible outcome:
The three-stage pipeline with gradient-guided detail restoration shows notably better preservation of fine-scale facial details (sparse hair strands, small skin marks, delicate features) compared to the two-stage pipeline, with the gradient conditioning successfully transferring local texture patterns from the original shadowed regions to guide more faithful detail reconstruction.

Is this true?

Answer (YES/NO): YES